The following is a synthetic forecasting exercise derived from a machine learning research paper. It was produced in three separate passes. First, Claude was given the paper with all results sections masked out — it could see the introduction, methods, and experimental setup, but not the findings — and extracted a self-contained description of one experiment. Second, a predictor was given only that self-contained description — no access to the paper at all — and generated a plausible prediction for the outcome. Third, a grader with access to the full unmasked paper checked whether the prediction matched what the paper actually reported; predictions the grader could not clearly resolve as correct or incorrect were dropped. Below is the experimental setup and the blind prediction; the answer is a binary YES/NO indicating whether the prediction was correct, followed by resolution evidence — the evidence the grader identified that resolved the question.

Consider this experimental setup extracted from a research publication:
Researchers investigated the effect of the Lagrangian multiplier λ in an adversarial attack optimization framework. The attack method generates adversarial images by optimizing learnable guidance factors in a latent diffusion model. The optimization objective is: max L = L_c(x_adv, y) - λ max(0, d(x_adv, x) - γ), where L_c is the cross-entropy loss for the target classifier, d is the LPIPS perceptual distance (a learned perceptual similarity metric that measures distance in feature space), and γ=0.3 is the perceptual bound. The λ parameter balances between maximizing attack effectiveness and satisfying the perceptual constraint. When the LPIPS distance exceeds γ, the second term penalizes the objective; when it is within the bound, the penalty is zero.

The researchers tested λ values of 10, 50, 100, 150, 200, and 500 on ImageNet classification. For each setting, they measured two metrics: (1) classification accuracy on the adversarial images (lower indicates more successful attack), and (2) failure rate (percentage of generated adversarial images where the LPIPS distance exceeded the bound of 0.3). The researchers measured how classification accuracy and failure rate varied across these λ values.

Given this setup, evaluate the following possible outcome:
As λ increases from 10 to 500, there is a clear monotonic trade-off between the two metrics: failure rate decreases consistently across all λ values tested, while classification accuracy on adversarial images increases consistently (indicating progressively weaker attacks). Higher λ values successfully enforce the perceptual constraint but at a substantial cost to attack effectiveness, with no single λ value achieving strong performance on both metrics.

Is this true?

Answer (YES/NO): NO